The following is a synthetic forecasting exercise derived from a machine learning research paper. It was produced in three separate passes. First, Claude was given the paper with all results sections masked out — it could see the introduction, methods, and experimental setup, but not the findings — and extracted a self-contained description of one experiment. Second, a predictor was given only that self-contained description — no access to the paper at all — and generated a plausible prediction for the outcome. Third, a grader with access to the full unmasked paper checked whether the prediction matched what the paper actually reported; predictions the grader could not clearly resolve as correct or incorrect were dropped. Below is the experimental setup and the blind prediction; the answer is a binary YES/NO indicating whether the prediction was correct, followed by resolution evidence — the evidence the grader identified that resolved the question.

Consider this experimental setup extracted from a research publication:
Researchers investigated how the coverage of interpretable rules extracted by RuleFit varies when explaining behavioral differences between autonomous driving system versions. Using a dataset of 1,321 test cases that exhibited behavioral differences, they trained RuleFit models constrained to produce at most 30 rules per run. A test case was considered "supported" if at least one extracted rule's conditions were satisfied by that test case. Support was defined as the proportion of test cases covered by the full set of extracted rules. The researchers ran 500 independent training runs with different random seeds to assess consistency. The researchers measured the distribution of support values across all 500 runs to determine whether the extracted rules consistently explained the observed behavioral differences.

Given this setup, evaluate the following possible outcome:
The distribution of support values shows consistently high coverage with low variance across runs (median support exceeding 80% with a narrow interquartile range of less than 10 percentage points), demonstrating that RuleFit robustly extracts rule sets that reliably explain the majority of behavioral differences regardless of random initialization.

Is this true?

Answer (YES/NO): YES